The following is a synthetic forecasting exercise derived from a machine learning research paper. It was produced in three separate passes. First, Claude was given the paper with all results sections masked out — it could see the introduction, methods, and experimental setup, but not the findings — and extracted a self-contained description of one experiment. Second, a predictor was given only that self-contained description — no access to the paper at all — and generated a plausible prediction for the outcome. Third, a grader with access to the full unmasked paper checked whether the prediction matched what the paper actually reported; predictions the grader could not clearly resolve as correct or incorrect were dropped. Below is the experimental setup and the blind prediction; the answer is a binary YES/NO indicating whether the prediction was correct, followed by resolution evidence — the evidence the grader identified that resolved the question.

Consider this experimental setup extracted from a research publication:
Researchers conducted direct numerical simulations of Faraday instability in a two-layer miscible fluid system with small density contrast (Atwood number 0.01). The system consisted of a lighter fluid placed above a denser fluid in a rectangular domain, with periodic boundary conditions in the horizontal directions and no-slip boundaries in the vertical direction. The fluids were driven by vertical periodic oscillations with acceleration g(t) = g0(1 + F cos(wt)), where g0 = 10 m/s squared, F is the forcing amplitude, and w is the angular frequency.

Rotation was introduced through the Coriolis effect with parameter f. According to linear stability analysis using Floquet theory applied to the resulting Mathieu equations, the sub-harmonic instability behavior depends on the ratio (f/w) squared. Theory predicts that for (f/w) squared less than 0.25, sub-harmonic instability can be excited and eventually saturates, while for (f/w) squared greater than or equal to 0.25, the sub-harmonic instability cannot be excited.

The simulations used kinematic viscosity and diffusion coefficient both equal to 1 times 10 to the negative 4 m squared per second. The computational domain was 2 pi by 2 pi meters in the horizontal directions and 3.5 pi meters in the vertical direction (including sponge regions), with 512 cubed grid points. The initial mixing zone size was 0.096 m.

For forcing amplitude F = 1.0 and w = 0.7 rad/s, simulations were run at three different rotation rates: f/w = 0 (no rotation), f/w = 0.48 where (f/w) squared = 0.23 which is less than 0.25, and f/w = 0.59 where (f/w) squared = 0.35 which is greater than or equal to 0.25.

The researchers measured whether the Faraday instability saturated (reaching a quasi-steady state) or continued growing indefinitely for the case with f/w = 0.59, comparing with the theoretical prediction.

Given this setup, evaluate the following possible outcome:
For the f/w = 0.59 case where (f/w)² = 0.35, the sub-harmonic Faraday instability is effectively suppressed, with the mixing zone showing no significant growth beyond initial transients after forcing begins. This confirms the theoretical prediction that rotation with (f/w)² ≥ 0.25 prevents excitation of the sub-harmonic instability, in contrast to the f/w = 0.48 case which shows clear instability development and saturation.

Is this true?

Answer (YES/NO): NO